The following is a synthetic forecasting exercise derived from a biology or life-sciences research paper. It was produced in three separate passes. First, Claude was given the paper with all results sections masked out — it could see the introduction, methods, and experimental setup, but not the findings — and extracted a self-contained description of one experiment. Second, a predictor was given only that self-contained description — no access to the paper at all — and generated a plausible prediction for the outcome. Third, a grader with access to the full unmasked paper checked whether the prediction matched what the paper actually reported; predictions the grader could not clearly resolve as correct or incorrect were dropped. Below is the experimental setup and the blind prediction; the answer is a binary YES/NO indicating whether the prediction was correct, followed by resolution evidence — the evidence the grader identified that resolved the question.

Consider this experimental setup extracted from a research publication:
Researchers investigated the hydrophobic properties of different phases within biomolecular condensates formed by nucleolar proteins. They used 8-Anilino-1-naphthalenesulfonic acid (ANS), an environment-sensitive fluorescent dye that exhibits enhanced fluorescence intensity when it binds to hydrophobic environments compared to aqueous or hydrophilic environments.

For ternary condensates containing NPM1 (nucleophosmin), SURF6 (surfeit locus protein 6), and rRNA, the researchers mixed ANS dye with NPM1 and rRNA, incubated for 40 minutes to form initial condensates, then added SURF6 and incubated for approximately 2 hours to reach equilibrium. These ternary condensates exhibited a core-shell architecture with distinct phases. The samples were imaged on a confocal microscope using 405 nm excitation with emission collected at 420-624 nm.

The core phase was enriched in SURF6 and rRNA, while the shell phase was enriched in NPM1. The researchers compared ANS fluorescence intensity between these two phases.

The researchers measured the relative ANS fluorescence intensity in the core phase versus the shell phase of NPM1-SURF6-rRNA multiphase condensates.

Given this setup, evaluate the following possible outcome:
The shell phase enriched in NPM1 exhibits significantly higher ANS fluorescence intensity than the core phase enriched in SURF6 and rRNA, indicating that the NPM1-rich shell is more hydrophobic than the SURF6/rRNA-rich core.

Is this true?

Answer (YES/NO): NO